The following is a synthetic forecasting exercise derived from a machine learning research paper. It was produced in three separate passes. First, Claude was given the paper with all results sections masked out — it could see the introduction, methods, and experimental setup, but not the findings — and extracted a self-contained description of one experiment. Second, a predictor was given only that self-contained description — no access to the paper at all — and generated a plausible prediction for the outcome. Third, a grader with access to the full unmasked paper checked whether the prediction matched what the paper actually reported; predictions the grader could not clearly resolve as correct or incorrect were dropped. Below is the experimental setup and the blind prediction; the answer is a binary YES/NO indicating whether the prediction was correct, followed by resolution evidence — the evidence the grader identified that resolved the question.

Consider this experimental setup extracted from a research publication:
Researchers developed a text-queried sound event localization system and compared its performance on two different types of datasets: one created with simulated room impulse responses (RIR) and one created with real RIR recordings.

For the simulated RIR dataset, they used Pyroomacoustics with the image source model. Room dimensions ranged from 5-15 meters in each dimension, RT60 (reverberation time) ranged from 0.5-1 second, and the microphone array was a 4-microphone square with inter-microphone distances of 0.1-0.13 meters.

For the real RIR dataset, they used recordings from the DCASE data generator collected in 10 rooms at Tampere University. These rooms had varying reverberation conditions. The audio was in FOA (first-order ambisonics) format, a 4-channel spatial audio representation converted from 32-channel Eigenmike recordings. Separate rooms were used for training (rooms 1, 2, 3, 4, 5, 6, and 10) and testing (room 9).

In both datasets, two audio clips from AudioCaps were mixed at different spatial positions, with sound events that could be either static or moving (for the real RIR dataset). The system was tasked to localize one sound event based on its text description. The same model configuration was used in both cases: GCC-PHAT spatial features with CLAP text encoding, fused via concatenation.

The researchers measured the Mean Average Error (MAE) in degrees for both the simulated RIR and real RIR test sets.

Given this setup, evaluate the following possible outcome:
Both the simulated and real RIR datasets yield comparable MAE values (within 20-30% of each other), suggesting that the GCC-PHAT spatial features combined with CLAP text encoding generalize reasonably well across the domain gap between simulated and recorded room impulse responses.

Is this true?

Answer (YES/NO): NO